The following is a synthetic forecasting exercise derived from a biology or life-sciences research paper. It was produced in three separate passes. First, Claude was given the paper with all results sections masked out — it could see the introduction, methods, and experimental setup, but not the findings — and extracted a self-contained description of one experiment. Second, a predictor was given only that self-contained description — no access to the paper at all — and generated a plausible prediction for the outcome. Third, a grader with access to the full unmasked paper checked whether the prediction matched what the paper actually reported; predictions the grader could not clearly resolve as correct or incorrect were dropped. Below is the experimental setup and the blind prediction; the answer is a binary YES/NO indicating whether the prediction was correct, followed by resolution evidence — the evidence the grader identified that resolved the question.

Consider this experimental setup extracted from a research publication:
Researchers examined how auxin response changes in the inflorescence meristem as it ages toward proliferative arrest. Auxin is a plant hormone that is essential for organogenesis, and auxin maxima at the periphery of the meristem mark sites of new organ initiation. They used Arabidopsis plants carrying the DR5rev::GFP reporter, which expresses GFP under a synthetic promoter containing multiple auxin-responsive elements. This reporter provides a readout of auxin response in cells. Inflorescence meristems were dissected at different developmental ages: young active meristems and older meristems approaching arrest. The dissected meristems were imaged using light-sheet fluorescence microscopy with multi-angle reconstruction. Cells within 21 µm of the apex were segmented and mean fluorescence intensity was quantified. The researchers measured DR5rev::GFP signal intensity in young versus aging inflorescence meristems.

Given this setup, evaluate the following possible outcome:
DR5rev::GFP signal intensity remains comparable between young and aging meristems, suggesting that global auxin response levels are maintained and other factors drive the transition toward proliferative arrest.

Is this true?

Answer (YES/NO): NO